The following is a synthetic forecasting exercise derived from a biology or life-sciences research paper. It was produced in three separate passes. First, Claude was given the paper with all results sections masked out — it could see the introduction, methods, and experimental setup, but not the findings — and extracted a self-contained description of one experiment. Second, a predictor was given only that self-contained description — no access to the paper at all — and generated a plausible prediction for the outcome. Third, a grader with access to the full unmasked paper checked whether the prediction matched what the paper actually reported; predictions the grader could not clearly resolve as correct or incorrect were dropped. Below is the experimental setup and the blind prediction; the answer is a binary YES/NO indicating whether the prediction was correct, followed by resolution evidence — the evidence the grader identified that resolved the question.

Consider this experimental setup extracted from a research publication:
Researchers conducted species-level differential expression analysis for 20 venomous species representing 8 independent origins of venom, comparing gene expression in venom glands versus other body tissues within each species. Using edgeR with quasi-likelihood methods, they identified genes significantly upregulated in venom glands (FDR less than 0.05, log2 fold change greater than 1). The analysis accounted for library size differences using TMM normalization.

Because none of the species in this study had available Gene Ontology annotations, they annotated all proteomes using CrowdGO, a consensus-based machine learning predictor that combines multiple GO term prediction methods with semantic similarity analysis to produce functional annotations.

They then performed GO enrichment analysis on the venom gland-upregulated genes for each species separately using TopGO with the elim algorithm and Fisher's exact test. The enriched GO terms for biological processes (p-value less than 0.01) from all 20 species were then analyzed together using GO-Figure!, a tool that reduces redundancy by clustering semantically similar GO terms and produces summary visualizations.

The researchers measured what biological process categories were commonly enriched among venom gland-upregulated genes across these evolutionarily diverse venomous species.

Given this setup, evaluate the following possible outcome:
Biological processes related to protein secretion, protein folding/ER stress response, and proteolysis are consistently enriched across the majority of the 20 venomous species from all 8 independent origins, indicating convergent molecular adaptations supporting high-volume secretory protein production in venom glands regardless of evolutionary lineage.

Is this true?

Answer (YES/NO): NO